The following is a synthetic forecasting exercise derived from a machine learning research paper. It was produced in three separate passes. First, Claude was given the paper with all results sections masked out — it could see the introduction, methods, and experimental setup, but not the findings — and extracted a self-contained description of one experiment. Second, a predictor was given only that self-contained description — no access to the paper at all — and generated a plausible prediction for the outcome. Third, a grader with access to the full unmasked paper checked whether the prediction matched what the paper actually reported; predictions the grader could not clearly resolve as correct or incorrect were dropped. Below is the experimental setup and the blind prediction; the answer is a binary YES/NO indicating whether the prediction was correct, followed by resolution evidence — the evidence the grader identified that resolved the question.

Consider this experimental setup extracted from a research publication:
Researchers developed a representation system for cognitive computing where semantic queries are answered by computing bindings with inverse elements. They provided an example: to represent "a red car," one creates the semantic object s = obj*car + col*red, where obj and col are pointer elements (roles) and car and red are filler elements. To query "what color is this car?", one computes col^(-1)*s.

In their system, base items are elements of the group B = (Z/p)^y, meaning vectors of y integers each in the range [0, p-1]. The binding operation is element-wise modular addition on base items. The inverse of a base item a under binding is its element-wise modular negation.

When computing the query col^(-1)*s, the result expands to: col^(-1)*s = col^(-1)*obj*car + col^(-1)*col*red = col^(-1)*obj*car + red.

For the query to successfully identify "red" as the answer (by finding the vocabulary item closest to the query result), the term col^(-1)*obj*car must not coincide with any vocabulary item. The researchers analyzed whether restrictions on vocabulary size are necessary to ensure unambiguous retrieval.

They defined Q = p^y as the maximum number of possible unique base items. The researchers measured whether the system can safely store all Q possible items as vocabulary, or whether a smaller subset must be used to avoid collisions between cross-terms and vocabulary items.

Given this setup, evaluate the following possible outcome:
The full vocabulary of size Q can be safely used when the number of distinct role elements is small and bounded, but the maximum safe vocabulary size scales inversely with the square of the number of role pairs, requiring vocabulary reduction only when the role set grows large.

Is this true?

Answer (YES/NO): NO